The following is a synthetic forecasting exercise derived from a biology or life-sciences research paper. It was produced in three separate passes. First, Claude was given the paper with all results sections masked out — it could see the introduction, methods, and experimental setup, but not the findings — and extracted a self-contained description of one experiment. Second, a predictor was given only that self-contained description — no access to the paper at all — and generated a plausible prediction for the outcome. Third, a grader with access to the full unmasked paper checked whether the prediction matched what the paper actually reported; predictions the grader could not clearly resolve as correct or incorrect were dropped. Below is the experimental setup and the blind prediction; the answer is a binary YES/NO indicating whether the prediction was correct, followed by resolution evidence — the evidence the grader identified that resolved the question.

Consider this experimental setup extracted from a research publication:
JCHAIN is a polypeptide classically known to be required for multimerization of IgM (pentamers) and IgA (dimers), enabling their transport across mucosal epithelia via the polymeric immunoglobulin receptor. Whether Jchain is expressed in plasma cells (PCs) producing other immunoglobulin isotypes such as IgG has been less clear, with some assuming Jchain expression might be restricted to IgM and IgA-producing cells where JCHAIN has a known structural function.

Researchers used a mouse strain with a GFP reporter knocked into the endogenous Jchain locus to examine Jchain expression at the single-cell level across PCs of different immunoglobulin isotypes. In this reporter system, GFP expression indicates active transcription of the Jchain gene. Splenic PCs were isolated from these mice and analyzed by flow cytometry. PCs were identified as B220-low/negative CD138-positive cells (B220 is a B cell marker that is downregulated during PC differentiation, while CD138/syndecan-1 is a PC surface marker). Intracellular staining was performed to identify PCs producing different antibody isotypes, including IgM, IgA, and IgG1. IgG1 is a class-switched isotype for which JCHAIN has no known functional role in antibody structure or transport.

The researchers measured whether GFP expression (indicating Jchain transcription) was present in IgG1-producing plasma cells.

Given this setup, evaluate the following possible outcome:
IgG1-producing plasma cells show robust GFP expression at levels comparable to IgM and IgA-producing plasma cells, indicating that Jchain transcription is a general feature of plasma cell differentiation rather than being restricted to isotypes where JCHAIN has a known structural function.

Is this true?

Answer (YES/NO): YES